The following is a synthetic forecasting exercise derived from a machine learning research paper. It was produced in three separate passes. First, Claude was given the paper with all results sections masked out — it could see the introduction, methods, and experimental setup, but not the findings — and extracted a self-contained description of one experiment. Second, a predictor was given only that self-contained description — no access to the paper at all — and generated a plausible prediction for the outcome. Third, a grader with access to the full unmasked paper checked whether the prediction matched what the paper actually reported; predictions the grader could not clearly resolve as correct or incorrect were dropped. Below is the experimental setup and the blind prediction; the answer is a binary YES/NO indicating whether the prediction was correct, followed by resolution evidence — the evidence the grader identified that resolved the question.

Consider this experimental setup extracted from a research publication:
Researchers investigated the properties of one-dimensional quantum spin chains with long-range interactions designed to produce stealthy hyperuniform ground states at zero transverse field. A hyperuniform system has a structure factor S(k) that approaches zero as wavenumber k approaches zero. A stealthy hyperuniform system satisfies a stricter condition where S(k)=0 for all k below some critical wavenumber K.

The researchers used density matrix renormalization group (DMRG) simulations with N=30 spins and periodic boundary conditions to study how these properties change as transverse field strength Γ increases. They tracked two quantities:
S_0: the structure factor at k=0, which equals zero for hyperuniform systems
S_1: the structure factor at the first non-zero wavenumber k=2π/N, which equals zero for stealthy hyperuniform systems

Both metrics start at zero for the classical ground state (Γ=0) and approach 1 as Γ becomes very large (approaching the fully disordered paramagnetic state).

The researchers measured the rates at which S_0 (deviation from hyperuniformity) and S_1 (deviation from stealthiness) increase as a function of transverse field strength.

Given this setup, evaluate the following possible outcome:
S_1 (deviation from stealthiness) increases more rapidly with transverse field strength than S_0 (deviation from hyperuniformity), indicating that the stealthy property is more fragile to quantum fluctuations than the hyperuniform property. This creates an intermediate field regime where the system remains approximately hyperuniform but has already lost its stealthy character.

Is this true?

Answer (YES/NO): YES